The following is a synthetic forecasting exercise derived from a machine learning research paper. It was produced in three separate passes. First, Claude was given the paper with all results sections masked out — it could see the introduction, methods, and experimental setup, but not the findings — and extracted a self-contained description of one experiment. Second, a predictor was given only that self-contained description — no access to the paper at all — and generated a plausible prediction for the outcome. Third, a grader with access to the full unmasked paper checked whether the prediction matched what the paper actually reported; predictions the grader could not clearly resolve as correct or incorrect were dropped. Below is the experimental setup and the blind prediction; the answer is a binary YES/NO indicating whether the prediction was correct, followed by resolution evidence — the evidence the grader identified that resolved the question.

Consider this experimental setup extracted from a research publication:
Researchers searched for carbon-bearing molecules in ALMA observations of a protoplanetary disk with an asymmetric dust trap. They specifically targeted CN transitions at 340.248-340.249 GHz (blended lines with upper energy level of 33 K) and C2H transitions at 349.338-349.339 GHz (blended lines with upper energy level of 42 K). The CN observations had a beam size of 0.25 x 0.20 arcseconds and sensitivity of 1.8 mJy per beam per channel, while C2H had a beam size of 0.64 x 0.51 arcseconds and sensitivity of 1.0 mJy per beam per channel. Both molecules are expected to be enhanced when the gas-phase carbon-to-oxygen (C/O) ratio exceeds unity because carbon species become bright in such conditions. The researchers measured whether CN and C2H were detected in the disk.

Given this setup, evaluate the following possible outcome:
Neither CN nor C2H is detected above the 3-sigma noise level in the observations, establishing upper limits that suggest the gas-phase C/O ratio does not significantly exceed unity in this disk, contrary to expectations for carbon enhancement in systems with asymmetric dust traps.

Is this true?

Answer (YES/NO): YES